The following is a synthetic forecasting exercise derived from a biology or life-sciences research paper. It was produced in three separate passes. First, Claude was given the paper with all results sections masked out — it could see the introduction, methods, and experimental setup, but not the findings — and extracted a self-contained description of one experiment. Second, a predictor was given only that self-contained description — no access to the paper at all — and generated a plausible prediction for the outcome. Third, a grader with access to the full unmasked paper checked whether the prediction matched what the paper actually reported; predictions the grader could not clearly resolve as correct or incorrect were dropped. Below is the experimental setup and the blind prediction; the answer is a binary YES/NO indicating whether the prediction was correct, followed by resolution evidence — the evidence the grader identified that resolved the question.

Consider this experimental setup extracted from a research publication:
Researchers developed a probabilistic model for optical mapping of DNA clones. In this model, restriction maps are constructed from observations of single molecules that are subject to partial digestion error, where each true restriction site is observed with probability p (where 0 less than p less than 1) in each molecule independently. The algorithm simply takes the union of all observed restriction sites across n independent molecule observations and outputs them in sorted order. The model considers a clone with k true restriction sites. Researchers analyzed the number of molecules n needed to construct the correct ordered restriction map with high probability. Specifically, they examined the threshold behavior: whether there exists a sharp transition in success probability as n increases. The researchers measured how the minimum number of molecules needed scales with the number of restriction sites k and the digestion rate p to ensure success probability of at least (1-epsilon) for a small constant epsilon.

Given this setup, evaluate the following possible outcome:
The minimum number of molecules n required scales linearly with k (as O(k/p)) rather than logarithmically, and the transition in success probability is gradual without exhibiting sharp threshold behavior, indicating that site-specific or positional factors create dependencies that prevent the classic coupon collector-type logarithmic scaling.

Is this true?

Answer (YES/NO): NO